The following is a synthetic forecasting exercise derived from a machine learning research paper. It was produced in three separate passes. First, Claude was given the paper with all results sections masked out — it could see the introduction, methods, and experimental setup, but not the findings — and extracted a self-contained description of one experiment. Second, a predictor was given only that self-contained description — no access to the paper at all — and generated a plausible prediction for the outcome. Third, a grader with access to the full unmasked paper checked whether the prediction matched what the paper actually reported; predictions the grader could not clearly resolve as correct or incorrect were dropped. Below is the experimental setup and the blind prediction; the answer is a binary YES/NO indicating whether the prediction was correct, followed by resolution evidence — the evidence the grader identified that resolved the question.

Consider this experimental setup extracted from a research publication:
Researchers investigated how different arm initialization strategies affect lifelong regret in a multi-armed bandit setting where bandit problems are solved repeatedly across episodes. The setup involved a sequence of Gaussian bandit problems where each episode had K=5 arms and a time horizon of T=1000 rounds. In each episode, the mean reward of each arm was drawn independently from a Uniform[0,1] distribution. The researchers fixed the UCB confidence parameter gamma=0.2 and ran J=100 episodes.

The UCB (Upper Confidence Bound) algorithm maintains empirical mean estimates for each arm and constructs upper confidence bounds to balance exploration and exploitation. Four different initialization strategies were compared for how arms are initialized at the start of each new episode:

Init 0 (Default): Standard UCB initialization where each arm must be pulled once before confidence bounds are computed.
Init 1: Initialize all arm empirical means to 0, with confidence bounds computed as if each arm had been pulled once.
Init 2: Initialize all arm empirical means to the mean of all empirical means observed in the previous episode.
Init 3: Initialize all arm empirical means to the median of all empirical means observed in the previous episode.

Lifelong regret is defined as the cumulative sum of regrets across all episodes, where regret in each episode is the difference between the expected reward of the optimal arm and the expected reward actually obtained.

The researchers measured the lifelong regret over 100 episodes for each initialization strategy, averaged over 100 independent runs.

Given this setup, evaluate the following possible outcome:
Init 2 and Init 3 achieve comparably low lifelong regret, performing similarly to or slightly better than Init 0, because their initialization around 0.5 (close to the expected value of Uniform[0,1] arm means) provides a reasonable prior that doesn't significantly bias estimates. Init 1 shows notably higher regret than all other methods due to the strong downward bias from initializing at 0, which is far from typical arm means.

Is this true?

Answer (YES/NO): NO